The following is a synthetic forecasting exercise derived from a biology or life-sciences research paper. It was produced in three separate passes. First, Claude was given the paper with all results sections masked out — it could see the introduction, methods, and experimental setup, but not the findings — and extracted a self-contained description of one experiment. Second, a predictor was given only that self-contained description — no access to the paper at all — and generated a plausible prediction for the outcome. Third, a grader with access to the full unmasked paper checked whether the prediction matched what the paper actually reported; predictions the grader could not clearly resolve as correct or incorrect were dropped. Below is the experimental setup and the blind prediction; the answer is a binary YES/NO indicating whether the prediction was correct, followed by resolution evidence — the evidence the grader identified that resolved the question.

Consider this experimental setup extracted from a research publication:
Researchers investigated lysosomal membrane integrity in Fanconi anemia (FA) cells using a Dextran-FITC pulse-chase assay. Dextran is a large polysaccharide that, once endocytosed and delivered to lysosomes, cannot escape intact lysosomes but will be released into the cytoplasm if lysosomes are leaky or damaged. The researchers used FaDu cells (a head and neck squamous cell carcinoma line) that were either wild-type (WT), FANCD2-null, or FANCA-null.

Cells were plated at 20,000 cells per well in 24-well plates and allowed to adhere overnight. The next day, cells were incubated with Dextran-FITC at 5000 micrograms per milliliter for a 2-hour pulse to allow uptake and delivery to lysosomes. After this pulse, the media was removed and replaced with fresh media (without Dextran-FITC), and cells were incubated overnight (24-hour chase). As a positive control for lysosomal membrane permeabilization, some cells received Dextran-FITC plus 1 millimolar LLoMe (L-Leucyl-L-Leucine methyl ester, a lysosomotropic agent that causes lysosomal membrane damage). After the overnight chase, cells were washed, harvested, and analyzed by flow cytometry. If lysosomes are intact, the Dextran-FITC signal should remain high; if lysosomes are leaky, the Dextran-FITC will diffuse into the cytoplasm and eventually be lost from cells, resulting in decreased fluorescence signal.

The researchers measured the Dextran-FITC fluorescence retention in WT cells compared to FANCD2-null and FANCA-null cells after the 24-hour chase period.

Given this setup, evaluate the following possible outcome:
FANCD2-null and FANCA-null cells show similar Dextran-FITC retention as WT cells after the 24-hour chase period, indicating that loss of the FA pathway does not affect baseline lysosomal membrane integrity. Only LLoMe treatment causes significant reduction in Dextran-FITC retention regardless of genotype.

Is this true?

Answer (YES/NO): NO